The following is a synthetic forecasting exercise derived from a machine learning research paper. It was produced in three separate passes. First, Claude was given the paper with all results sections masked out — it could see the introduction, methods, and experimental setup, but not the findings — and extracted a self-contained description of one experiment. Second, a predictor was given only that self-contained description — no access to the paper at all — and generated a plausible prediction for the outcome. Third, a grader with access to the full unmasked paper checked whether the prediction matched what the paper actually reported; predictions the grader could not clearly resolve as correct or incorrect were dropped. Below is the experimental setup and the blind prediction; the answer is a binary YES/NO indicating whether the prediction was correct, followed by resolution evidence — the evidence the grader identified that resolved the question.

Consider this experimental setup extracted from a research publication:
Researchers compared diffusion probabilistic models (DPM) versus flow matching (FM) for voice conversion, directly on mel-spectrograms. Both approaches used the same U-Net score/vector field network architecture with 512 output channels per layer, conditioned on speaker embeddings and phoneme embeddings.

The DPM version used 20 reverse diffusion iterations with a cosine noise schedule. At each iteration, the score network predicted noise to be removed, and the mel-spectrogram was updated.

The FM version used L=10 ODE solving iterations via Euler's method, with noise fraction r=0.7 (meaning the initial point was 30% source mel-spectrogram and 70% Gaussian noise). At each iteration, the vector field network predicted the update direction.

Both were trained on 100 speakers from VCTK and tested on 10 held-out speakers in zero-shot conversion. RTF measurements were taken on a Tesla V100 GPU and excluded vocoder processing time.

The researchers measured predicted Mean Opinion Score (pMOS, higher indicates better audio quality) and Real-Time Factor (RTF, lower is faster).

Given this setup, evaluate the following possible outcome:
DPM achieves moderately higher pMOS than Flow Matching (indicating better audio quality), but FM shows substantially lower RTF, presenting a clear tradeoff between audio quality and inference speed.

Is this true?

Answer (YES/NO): NO